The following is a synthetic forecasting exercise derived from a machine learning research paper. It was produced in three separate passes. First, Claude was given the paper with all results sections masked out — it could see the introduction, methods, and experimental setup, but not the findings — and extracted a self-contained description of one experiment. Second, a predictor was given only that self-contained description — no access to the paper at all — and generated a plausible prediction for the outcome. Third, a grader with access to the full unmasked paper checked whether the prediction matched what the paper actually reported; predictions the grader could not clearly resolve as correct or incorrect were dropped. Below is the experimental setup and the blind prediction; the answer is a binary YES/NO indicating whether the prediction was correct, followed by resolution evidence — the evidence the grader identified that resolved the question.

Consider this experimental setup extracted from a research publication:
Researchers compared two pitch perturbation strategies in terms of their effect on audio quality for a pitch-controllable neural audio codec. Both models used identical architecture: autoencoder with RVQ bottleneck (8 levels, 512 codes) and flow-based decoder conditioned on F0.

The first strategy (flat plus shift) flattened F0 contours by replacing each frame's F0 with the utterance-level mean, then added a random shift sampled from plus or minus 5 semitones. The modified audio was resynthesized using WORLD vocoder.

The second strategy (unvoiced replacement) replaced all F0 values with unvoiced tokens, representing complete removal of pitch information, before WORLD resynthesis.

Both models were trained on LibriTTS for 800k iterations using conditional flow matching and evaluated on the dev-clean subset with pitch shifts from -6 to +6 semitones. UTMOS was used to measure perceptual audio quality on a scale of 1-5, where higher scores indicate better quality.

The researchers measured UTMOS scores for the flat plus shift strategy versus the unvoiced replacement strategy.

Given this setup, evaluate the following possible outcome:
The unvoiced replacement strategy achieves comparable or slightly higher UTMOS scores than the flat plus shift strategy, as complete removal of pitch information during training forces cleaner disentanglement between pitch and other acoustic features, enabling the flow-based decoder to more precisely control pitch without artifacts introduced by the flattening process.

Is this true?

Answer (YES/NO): NO